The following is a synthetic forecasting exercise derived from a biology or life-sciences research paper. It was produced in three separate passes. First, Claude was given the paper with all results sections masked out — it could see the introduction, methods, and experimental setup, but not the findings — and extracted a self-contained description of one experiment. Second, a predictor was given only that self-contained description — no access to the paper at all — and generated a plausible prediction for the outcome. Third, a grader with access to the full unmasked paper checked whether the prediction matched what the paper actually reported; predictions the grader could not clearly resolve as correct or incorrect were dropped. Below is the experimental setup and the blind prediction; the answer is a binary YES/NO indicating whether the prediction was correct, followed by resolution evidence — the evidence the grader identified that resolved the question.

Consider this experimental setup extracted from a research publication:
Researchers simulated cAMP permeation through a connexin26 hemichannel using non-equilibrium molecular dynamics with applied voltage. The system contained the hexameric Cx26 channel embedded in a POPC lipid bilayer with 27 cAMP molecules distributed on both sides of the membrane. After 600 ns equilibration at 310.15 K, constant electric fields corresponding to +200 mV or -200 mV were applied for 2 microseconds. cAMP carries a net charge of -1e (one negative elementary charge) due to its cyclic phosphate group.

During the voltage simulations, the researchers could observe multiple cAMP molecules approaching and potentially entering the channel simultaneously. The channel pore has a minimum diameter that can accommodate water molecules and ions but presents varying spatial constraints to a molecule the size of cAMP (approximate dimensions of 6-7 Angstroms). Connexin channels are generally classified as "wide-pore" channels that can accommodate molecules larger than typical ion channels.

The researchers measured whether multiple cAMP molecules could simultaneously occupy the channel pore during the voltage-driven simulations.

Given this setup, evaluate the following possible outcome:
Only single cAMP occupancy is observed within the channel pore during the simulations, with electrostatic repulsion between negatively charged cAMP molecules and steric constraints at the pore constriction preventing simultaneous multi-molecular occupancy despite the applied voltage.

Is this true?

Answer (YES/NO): NO